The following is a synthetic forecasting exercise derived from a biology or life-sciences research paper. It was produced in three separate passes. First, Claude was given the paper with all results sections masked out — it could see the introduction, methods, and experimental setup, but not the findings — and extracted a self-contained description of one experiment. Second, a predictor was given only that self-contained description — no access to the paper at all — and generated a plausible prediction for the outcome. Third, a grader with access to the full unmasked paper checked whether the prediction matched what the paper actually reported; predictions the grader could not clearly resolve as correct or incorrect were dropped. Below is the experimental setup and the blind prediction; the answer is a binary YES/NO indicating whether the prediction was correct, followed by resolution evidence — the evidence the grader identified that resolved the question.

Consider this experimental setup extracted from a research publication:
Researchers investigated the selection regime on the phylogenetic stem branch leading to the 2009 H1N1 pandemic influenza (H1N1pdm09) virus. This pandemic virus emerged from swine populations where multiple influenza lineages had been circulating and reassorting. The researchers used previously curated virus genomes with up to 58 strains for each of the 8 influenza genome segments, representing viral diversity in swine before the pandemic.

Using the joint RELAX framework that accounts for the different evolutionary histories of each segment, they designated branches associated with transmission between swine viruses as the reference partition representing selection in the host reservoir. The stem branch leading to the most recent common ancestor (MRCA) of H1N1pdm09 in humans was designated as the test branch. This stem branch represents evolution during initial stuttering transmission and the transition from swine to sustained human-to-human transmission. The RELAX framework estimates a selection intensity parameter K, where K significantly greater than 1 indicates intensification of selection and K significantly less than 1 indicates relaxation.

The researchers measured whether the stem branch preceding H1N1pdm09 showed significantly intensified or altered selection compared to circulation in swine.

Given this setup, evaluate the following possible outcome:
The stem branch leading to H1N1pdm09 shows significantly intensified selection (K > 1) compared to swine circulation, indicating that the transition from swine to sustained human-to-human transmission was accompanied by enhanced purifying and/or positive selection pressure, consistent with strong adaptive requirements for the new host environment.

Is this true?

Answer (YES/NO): NO